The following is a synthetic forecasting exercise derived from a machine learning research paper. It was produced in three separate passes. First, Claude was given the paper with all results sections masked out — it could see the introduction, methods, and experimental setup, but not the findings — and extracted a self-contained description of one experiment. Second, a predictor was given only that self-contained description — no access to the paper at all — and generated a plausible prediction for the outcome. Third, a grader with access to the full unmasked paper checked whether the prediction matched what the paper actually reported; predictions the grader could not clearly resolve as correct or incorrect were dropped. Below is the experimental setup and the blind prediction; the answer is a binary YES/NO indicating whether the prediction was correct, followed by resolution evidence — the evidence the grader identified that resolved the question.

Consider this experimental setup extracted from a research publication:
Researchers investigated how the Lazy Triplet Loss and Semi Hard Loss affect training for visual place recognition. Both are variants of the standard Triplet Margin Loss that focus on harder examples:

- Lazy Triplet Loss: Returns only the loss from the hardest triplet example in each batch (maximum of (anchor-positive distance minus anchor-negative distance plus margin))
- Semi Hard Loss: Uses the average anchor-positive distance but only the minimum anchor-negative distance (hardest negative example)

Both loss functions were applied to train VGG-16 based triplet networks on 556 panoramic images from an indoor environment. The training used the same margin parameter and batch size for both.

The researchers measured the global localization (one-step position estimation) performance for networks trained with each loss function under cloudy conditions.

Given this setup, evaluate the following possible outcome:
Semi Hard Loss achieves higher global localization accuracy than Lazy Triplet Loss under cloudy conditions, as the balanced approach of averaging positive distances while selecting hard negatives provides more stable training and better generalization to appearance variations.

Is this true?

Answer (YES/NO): YES